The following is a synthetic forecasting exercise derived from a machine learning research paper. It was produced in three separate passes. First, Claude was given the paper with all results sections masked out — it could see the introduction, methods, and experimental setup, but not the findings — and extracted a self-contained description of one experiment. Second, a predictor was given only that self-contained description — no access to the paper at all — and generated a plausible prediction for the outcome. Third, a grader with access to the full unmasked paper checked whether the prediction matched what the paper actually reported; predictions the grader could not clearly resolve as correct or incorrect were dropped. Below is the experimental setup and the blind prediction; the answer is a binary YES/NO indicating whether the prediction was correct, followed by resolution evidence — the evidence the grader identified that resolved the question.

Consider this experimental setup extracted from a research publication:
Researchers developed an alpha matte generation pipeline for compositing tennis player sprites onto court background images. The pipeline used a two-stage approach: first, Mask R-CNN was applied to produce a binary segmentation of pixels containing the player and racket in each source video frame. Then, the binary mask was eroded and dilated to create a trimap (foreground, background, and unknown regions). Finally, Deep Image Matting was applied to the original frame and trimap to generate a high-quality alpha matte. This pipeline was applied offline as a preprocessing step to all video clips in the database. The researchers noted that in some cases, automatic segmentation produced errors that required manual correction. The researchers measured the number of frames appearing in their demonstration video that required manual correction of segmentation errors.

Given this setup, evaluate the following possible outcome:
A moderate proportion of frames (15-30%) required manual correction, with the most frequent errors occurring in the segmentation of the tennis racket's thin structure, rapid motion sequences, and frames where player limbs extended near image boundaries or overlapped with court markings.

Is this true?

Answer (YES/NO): NO